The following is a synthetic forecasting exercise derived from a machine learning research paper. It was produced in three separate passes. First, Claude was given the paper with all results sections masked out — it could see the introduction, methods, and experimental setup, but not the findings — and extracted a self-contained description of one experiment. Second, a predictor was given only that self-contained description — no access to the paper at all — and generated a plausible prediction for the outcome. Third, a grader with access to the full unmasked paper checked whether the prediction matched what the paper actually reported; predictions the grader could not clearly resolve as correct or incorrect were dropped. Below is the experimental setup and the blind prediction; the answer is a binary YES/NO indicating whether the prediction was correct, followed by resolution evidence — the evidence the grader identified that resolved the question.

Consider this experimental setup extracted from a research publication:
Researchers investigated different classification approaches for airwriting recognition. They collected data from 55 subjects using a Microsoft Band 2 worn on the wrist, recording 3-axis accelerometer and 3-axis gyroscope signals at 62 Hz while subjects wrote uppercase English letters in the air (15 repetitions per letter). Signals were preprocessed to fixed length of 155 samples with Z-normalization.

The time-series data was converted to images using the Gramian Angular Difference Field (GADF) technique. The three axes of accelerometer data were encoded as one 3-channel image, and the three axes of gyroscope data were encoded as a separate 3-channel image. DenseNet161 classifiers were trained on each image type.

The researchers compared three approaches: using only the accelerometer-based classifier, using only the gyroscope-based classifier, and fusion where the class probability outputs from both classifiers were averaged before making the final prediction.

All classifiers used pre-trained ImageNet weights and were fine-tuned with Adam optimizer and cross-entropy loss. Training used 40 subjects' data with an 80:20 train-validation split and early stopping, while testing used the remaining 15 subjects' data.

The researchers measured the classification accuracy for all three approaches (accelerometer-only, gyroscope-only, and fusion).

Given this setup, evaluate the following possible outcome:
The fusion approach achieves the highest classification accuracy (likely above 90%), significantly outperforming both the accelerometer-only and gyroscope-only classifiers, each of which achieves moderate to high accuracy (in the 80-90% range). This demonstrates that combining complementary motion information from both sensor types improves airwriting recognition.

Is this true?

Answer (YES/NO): NO